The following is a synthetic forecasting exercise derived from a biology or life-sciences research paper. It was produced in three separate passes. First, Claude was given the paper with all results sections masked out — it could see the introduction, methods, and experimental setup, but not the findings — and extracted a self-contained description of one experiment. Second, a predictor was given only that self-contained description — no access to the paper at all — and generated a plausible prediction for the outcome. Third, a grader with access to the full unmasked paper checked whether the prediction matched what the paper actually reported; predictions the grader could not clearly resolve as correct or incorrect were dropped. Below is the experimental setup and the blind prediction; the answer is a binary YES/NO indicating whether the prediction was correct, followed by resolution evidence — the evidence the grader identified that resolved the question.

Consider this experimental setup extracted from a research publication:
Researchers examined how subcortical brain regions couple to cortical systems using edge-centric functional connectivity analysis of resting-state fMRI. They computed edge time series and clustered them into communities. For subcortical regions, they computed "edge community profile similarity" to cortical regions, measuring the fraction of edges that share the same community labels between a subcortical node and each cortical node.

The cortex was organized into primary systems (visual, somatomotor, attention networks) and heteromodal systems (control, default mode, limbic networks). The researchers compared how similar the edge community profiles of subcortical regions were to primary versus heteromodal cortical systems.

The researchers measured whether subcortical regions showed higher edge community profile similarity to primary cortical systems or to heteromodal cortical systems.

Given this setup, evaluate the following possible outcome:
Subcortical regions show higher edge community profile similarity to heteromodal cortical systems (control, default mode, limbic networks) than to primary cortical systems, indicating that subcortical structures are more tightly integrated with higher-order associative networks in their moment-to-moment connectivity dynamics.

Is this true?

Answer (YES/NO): YES